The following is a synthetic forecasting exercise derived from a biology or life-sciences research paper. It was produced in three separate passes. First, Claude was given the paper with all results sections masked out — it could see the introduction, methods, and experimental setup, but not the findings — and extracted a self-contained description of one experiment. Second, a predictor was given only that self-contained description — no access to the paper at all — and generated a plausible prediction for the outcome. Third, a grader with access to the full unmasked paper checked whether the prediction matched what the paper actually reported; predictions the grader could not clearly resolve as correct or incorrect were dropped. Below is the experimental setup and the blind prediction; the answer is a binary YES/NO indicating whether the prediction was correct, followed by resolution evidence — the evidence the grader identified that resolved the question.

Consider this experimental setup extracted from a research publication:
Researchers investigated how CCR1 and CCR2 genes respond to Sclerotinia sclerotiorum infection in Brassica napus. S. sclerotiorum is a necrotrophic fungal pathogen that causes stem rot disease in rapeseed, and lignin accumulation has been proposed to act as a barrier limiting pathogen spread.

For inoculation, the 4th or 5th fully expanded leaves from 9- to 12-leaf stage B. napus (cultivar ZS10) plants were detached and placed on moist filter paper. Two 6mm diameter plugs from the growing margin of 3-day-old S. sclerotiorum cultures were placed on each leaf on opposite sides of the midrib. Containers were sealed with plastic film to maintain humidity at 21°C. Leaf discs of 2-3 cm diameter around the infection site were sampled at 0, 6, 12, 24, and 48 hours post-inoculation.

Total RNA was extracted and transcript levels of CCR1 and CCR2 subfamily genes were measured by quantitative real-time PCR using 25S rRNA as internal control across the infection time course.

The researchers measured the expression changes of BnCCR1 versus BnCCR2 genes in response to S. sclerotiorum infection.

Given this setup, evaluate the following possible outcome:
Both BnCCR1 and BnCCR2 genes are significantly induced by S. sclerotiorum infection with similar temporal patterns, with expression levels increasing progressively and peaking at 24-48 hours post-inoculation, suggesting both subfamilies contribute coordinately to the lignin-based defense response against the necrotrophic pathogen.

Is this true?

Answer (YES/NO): NO